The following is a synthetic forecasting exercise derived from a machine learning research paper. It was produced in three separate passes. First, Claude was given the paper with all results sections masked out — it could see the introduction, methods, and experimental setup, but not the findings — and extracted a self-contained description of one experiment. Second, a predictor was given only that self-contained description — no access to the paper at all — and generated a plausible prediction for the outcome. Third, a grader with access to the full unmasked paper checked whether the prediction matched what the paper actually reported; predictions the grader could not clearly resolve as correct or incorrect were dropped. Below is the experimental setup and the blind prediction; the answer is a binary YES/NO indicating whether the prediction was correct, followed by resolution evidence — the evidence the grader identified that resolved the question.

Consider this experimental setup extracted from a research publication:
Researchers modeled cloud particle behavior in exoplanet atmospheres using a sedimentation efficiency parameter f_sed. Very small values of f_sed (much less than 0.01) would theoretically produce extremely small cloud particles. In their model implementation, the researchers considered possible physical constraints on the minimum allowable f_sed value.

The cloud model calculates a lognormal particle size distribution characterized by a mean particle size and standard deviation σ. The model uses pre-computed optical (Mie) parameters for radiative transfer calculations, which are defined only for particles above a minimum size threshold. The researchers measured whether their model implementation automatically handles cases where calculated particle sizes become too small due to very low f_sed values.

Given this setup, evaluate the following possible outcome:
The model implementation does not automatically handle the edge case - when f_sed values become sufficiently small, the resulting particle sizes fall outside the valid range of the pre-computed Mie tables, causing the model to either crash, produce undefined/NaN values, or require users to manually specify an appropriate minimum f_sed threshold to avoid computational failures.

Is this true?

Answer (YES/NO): NO